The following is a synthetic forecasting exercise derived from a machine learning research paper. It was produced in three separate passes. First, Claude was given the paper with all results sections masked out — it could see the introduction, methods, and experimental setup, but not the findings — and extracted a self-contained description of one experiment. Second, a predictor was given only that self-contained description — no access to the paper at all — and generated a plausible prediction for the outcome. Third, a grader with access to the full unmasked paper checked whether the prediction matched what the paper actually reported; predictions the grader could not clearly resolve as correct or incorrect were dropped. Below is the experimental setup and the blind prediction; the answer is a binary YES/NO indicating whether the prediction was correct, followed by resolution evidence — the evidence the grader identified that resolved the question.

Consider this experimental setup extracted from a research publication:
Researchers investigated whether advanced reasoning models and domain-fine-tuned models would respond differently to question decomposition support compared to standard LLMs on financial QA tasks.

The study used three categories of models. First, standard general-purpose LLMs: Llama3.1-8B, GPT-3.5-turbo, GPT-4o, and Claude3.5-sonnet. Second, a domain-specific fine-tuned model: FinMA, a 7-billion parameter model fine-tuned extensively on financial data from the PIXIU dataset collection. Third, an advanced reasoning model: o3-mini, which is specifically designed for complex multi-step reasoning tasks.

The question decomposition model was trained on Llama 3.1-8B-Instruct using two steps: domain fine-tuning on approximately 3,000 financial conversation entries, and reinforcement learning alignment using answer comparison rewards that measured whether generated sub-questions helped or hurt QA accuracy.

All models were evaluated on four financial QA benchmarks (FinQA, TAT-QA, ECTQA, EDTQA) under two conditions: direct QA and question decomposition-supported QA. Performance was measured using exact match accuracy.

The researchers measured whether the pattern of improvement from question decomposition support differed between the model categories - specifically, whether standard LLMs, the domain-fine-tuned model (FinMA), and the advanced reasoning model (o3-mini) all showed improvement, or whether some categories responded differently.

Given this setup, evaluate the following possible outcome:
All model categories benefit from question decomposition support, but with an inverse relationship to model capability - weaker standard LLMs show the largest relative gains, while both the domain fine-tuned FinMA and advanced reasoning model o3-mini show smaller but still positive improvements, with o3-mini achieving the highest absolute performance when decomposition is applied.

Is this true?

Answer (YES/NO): NO